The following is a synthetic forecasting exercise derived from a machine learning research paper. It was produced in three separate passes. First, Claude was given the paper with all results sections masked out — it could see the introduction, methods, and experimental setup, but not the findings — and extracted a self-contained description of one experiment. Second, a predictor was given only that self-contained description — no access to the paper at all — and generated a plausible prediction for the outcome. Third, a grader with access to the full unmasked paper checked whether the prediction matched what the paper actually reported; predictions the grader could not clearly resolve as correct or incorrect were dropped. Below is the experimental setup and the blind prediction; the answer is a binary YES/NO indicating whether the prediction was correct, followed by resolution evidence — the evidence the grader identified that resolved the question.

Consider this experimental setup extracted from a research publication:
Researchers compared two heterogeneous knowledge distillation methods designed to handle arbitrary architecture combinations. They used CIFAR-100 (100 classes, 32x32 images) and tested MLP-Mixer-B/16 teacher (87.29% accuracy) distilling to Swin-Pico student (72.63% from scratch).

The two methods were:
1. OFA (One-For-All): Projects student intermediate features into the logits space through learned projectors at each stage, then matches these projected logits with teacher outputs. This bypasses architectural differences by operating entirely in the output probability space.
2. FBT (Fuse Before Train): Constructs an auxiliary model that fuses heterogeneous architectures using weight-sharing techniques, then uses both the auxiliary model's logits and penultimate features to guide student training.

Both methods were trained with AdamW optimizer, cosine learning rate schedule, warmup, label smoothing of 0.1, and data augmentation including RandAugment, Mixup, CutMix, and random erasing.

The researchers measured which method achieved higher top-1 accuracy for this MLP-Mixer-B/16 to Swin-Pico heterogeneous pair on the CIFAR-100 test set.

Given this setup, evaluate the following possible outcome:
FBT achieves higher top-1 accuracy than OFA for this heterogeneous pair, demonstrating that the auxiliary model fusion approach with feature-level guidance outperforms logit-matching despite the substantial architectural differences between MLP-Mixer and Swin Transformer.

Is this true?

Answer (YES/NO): YES